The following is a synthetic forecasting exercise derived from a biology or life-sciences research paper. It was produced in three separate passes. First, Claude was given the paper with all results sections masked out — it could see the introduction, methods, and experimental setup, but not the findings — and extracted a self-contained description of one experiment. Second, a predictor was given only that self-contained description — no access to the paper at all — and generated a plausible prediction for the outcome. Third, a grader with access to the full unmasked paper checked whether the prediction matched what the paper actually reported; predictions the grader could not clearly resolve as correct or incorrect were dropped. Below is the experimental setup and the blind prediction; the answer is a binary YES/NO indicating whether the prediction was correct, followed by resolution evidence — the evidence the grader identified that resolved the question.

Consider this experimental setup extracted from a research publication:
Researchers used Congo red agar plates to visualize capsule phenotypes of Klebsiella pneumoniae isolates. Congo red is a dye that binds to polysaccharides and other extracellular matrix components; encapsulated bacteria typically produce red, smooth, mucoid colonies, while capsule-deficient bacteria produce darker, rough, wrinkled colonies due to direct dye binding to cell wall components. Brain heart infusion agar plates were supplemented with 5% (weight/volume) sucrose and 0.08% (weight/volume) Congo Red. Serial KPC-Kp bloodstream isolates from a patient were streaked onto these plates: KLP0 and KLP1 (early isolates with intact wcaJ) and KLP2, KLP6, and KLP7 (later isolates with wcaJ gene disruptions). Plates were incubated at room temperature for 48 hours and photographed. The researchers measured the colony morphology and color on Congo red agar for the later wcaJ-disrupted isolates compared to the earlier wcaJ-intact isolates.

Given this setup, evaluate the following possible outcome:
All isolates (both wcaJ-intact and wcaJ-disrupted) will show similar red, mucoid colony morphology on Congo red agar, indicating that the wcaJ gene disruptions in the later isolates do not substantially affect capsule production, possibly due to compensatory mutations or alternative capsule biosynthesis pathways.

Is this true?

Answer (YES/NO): NO